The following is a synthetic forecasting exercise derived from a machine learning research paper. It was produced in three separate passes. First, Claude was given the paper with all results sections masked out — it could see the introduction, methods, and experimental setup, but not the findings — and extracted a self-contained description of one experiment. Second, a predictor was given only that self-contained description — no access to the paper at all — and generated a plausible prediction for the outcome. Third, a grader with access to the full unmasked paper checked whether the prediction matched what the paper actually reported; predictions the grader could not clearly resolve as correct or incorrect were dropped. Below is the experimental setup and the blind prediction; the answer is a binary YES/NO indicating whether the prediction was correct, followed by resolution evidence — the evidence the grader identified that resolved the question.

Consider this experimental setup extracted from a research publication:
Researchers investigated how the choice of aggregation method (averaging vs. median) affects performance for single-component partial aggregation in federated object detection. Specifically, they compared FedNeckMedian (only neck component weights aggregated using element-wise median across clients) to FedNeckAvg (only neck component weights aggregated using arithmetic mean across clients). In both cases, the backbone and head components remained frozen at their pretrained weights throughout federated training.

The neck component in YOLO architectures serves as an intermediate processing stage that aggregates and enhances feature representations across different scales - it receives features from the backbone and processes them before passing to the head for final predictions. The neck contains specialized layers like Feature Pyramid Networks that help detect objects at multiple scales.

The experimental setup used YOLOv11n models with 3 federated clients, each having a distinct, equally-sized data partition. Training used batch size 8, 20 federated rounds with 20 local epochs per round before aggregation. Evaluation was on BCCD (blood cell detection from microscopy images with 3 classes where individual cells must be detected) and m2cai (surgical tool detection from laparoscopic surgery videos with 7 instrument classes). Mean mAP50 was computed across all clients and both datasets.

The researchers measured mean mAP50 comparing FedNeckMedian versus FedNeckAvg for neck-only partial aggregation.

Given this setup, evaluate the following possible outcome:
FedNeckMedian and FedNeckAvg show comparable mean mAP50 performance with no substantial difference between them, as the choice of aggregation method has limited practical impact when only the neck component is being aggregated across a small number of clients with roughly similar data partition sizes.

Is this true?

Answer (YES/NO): NO